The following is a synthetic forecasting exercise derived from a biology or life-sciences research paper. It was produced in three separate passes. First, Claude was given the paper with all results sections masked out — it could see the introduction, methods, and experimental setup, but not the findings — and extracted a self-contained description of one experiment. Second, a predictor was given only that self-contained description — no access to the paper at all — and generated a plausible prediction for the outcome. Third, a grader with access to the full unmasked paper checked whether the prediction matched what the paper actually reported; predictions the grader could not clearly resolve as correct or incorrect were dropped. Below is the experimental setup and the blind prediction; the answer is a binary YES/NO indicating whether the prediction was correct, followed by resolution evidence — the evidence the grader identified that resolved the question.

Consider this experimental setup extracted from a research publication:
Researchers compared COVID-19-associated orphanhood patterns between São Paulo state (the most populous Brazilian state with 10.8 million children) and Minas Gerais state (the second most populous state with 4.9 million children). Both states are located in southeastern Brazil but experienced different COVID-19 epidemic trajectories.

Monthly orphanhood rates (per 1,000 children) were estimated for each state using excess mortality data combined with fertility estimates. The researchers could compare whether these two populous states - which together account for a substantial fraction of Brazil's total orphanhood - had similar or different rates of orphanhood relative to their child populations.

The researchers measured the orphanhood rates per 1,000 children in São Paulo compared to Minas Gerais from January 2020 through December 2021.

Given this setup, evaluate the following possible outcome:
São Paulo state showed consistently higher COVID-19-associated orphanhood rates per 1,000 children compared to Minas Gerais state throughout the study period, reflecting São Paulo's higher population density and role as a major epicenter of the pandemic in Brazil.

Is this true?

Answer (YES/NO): NO